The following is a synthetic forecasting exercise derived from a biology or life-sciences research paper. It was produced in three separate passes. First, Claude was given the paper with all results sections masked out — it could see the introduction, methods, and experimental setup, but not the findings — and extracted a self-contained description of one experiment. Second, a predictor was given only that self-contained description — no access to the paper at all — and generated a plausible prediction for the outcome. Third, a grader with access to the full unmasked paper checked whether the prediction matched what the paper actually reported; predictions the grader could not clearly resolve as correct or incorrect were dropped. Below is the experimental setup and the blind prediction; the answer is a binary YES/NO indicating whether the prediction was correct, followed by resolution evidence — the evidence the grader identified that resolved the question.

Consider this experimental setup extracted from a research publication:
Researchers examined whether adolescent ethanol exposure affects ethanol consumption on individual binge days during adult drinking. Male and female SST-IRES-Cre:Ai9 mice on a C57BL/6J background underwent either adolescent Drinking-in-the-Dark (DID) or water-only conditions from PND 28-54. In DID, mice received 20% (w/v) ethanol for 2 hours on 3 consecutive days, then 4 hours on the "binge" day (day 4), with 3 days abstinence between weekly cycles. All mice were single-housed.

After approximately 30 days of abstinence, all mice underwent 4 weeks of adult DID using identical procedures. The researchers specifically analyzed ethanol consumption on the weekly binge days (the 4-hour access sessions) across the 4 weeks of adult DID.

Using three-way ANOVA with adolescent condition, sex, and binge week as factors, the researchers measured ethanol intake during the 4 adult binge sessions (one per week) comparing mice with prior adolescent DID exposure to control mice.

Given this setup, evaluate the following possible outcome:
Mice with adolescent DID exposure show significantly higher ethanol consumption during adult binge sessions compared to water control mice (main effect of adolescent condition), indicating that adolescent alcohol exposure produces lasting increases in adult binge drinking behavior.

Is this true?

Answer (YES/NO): NO